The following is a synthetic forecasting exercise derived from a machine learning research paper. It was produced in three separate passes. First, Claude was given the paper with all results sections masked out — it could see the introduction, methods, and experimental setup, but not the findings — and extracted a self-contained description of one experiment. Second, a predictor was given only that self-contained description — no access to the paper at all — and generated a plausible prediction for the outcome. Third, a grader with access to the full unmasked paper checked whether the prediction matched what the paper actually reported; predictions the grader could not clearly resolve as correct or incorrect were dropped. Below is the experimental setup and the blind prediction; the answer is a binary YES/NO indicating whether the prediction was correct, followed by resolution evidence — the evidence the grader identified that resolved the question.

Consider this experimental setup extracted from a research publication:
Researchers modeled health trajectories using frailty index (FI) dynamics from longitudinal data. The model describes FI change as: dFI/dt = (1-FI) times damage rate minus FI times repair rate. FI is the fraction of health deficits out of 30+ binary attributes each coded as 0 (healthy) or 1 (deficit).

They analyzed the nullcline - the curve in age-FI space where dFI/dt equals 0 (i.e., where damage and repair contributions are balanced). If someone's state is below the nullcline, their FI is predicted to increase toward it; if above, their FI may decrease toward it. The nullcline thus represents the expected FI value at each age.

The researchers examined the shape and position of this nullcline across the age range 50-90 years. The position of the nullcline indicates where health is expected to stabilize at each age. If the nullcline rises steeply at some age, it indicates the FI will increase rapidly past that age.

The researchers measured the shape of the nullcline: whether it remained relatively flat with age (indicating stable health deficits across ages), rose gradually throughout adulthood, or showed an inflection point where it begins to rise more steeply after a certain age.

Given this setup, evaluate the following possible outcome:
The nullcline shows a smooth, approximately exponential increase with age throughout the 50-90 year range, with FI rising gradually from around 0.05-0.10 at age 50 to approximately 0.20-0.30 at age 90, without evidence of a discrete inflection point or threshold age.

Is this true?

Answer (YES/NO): NO